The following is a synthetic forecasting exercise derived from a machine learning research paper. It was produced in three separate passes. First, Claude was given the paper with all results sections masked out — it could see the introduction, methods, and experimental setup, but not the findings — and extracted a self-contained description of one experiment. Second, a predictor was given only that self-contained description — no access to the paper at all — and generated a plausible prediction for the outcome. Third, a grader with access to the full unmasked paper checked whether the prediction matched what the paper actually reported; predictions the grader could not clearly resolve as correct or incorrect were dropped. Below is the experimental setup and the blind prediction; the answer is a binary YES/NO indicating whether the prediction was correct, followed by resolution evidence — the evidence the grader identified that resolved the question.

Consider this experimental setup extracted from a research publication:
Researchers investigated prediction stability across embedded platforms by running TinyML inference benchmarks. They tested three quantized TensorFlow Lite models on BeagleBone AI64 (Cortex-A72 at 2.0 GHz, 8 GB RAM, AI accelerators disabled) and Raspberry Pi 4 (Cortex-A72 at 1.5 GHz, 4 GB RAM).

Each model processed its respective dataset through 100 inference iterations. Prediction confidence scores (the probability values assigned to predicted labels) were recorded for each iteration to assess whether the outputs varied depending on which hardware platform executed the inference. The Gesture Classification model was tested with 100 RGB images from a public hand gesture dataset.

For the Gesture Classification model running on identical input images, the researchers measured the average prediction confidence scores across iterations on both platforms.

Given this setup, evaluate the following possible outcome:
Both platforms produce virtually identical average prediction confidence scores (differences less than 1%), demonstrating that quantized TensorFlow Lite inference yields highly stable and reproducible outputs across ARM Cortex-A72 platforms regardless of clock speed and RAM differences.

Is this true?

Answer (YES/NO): YES